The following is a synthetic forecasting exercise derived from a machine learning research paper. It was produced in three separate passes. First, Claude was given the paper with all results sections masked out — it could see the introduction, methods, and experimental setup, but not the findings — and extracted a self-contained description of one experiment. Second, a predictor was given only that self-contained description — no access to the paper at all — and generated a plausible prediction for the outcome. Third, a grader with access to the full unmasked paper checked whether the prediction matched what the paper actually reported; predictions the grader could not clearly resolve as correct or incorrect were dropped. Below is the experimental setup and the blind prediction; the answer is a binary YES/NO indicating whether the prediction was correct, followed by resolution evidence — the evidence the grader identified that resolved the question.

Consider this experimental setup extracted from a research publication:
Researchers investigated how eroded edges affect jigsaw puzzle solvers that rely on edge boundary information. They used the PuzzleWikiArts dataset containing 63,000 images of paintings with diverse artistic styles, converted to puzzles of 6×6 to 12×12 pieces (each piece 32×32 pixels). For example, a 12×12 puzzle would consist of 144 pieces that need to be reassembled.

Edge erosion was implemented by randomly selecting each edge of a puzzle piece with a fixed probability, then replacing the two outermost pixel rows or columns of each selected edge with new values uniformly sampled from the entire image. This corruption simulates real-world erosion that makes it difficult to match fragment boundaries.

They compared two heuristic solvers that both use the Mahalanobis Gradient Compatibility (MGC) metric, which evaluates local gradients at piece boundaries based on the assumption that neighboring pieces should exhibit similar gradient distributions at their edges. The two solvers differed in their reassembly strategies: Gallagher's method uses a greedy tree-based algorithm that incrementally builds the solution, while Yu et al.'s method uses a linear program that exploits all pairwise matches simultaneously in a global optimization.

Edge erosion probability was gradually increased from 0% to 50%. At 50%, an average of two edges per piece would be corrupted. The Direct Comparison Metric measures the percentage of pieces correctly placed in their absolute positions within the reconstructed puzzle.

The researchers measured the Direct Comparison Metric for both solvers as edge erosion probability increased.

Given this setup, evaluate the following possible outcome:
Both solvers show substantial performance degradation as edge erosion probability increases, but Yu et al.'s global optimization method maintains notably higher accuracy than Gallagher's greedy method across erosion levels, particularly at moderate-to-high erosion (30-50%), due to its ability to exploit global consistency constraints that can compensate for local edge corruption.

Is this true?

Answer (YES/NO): NO